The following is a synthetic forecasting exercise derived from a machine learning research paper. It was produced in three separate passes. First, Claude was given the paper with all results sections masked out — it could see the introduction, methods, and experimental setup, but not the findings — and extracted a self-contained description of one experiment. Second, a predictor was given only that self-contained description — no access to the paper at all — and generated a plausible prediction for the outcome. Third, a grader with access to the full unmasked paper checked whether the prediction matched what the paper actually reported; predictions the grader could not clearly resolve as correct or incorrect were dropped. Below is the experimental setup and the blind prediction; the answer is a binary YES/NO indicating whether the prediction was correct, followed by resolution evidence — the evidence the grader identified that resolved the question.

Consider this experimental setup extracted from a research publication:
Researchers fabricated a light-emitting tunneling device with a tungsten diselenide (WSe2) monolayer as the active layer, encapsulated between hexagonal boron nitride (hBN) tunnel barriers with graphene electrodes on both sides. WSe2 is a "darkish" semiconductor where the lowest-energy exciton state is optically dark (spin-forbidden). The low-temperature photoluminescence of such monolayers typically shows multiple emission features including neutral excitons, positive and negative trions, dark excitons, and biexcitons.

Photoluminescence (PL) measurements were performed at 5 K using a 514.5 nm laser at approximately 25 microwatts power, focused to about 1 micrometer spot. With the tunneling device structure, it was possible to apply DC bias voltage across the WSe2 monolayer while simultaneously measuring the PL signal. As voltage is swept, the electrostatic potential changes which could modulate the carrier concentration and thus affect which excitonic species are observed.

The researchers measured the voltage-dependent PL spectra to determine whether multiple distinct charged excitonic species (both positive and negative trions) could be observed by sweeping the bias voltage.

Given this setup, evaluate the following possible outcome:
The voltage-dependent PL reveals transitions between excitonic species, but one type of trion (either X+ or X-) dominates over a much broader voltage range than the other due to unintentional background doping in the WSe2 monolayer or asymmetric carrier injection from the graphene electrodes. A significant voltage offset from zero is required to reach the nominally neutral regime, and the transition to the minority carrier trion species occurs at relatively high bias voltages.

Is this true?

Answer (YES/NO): YES